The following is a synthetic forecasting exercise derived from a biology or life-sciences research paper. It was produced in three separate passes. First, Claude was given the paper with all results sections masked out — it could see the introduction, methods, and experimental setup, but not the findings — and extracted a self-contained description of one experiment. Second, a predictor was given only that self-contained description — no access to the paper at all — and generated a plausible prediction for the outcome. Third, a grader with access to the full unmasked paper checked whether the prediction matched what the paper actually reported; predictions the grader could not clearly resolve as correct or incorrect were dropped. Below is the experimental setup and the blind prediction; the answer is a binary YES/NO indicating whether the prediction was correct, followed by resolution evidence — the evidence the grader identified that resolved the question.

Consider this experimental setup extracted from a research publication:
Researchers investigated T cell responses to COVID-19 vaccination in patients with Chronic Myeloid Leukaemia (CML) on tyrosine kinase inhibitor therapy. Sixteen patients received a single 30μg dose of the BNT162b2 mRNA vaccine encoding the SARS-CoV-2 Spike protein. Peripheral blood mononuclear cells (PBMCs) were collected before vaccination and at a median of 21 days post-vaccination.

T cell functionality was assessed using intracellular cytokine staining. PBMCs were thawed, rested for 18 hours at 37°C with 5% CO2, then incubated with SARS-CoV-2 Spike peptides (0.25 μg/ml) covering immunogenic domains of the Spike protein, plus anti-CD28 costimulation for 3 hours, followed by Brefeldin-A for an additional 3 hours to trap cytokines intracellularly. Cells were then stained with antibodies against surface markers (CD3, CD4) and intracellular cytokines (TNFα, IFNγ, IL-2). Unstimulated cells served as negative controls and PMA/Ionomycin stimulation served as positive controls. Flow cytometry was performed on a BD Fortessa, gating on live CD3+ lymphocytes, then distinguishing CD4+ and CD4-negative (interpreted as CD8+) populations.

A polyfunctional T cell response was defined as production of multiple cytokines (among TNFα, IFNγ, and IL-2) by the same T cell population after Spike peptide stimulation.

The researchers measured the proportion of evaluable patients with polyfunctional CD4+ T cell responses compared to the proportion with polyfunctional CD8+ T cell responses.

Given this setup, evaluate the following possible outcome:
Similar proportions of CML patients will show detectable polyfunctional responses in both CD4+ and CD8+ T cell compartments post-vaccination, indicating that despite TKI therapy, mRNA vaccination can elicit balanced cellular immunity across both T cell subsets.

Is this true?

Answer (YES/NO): NO